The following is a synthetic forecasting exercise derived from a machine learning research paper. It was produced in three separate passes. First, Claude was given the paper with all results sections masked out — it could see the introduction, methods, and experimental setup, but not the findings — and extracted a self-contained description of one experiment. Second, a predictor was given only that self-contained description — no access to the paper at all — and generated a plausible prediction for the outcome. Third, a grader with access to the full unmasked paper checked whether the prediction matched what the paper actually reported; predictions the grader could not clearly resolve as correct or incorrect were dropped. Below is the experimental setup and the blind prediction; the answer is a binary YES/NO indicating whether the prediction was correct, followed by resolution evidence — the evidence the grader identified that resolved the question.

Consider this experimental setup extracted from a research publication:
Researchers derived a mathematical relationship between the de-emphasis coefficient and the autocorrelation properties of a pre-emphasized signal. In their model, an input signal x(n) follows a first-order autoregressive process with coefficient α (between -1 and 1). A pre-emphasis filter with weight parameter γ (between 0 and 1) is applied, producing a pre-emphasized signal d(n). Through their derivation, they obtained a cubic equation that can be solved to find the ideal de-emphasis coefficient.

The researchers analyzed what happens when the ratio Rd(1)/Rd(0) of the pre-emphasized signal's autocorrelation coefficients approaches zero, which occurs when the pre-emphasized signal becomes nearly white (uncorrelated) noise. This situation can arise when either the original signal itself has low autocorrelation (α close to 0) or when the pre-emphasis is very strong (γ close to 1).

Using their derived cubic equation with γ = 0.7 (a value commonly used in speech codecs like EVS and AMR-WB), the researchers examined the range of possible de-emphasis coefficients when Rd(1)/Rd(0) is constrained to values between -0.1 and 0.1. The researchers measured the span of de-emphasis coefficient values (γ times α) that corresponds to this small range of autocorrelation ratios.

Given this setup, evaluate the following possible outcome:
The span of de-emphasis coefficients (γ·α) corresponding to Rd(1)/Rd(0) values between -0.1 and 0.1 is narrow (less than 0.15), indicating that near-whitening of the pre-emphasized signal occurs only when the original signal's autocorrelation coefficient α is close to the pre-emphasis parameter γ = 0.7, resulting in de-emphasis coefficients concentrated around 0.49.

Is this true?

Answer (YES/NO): NO